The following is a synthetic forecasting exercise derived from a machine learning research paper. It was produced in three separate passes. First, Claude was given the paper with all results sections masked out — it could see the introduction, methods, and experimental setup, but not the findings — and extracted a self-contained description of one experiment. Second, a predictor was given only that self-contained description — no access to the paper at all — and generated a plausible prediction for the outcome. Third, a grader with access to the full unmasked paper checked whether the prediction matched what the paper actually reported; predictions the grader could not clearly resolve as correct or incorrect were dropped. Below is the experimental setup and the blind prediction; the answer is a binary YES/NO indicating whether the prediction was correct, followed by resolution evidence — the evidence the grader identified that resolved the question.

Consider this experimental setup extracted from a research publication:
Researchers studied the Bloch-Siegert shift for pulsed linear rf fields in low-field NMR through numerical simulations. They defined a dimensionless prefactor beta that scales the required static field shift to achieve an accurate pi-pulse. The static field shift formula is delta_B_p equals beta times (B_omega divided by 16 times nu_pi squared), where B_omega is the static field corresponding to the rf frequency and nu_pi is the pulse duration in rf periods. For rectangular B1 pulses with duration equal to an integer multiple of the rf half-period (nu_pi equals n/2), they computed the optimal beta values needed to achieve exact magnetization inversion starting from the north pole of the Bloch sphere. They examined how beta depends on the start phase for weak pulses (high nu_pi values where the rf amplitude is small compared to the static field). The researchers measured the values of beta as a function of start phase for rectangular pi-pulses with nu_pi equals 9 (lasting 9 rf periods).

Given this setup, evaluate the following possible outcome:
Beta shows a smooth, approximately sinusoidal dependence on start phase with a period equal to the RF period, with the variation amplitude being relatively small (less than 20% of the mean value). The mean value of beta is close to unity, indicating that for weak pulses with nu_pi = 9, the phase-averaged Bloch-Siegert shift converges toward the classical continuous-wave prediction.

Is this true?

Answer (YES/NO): NO